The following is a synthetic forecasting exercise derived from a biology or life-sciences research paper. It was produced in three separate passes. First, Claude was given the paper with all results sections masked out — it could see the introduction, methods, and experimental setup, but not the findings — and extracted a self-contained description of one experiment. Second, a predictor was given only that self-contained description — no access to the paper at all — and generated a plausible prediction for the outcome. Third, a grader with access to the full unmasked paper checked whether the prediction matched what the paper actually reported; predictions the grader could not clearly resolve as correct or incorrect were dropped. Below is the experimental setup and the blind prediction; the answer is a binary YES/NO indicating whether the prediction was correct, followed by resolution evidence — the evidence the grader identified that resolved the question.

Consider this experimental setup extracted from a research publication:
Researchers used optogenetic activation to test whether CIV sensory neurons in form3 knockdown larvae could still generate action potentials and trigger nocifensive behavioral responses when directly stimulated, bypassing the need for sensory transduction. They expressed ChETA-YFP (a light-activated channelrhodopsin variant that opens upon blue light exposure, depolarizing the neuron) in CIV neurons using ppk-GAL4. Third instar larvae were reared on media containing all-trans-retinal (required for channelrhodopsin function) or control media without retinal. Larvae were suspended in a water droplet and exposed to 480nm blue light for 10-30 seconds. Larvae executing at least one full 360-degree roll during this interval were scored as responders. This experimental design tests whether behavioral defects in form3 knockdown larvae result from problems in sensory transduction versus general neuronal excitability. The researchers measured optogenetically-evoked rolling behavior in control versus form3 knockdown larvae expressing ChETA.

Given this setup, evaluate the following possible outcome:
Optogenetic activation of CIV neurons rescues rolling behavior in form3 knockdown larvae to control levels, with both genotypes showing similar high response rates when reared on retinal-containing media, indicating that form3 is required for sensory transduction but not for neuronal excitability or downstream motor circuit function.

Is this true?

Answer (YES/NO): NO